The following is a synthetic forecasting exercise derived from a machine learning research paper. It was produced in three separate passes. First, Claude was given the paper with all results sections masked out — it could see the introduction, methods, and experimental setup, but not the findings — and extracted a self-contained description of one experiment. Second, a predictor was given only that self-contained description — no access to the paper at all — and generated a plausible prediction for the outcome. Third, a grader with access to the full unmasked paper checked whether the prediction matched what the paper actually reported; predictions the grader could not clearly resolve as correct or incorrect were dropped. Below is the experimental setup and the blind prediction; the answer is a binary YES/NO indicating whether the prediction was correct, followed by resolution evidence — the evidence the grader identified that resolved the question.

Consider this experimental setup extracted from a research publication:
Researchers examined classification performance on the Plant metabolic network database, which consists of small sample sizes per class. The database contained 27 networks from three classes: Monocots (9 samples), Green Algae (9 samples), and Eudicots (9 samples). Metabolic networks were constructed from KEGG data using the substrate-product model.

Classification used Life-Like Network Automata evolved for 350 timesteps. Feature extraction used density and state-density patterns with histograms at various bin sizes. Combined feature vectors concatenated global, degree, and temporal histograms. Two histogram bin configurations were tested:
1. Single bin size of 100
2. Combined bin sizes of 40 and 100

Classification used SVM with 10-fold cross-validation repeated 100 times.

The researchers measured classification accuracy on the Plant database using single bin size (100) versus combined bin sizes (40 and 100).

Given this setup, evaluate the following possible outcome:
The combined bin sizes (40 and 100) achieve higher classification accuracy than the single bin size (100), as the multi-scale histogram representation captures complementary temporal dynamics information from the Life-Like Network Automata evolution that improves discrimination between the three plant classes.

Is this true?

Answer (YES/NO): NO